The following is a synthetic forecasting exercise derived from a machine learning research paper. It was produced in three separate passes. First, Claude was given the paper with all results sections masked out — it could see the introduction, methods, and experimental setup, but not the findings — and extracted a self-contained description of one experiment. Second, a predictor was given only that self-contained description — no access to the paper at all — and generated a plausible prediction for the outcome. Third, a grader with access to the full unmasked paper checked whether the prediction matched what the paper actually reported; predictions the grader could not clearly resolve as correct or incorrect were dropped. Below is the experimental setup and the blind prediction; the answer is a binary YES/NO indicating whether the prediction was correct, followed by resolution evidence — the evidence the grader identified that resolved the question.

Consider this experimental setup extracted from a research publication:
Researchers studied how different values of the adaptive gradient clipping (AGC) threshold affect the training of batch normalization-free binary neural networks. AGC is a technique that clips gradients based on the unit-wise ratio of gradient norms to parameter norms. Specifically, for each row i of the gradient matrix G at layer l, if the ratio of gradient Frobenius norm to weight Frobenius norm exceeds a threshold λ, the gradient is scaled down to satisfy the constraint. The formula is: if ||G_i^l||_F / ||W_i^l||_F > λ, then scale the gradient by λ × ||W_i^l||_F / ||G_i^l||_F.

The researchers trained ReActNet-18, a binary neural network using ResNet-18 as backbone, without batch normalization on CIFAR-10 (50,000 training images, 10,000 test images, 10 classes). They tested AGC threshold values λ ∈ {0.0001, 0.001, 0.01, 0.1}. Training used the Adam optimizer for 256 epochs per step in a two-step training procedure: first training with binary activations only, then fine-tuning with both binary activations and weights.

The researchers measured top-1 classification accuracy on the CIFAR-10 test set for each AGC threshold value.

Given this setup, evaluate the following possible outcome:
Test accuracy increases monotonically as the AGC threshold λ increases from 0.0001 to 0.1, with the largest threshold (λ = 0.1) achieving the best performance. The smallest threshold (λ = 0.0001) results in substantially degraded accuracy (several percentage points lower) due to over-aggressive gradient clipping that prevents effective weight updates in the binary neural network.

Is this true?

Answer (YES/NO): NO